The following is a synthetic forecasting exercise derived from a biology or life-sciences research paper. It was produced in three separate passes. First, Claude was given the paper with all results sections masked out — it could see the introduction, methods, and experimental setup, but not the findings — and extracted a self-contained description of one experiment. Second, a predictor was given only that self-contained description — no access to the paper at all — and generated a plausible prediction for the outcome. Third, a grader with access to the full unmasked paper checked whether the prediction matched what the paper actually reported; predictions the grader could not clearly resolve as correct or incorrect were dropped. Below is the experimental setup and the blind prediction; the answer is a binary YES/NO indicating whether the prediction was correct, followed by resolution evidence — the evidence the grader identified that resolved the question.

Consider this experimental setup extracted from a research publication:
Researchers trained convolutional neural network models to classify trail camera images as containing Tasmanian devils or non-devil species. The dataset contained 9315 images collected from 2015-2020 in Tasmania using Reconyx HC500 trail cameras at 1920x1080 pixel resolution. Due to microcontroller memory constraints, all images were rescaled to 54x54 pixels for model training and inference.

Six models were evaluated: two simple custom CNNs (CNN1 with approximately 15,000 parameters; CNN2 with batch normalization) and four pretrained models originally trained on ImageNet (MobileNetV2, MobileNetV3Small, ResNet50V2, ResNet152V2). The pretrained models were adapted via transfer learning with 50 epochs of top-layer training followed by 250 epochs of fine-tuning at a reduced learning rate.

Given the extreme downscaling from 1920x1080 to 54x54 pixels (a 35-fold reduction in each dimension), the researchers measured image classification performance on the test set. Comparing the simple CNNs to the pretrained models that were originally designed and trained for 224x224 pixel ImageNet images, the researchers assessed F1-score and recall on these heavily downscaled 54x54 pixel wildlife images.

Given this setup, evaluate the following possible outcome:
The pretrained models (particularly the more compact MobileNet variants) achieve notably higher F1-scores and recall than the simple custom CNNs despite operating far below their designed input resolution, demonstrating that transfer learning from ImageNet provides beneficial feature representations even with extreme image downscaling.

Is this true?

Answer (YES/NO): NO